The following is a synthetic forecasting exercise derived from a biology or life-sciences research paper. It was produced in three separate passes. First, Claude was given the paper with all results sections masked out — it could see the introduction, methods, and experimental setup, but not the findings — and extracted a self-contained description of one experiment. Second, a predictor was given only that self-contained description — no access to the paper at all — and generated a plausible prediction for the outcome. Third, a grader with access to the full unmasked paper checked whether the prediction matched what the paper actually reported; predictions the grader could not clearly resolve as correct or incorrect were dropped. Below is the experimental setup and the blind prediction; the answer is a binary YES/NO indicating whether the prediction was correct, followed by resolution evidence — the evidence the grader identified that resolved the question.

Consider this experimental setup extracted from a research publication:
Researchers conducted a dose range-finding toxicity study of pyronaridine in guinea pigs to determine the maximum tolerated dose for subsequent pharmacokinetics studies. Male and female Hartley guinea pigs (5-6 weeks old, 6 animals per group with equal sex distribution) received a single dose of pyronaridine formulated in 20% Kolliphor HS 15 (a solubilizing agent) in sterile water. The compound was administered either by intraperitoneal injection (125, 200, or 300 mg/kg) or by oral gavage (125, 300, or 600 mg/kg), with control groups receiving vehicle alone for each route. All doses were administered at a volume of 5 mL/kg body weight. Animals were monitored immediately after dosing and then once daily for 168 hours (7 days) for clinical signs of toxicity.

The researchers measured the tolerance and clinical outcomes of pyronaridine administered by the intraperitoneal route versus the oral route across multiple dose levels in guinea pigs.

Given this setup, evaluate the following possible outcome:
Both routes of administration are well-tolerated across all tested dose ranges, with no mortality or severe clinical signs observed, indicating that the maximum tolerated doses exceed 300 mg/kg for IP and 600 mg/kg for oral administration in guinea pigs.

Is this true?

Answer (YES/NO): NO